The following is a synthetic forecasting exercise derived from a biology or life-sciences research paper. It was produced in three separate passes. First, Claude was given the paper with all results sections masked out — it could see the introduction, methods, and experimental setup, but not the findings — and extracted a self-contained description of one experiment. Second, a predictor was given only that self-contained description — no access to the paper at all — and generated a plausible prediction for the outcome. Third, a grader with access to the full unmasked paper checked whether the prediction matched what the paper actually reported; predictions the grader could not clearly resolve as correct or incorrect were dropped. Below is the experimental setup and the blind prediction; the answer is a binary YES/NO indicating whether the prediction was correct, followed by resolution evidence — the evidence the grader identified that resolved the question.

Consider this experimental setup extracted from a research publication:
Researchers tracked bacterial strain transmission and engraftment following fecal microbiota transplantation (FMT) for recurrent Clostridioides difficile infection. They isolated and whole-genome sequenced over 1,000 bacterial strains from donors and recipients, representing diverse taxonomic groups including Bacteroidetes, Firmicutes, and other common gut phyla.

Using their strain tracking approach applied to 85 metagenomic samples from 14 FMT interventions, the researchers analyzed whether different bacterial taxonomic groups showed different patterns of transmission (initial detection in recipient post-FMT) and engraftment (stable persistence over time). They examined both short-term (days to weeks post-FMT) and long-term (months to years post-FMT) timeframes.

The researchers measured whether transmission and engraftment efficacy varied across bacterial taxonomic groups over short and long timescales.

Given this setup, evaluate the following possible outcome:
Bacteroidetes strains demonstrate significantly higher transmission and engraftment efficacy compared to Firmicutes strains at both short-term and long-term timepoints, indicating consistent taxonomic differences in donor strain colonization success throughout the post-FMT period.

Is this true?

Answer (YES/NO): NO